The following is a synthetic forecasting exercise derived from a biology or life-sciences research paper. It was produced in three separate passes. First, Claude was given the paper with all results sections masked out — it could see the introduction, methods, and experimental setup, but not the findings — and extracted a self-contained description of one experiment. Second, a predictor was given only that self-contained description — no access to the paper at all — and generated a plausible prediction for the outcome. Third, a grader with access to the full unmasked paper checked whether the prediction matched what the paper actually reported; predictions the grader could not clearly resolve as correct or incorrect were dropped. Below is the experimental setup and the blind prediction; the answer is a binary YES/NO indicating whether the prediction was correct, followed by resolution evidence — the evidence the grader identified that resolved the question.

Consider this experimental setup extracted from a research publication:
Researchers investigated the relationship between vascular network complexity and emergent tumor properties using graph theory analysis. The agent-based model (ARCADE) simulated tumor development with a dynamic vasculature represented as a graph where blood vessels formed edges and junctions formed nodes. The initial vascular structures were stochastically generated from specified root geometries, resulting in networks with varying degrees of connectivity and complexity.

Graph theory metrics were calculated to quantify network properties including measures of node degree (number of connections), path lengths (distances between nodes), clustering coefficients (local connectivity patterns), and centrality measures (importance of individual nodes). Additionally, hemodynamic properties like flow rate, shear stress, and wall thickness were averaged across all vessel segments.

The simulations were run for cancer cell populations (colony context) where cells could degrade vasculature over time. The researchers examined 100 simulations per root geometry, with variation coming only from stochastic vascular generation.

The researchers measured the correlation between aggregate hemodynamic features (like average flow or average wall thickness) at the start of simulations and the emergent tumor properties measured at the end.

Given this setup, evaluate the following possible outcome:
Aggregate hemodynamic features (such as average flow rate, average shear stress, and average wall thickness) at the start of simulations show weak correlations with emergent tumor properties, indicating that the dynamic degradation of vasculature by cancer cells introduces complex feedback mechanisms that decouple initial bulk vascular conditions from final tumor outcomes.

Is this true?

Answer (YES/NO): YES